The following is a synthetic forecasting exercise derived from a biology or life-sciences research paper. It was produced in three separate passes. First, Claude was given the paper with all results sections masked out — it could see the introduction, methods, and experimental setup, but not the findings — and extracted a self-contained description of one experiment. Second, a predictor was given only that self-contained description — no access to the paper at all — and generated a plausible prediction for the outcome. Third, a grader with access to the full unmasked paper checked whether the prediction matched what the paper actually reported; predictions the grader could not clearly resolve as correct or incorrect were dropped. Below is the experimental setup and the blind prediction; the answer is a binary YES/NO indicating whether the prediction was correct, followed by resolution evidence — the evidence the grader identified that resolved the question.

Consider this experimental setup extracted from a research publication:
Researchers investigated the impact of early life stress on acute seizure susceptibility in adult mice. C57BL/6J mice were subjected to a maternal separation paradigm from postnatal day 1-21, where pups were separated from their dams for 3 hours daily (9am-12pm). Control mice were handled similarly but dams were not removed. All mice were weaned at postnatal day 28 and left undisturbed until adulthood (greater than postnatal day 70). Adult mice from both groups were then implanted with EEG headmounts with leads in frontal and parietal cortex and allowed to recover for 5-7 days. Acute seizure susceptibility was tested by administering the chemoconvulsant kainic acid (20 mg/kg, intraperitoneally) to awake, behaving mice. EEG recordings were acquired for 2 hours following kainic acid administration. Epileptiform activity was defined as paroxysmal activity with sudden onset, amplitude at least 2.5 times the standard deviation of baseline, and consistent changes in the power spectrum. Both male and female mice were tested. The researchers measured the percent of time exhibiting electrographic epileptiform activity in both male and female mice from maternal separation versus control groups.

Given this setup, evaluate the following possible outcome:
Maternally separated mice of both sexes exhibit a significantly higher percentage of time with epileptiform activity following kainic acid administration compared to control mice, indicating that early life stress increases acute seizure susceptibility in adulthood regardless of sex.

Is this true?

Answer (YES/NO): NO